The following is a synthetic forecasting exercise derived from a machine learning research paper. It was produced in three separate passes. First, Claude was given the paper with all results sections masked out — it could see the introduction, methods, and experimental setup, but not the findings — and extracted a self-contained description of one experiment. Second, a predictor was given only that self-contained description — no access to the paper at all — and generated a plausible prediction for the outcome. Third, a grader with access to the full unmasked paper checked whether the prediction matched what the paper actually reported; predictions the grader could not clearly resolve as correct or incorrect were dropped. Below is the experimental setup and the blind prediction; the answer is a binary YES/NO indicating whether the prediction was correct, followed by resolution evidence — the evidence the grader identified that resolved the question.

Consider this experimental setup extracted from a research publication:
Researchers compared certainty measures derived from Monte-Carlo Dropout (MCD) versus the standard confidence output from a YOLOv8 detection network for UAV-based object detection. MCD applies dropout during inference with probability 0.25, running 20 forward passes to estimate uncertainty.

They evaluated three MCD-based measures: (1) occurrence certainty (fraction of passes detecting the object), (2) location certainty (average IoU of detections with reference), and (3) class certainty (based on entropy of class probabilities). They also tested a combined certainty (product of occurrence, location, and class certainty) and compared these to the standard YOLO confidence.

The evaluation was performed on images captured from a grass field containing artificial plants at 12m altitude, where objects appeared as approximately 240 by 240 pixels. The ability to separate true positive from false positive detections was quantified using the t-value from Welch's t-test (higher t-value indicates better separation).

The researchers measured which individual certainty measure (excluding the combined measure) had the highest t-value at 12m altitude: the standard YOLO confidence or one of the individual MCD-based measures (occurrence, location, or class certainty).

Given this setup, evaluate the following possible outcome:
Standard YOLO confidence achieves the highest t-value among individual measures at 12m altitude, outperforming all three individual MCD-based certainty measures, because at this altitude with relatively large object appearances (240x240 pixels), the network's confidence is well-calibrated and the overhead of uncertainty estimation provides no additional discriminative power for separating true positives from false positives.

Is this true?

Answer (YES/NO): YES